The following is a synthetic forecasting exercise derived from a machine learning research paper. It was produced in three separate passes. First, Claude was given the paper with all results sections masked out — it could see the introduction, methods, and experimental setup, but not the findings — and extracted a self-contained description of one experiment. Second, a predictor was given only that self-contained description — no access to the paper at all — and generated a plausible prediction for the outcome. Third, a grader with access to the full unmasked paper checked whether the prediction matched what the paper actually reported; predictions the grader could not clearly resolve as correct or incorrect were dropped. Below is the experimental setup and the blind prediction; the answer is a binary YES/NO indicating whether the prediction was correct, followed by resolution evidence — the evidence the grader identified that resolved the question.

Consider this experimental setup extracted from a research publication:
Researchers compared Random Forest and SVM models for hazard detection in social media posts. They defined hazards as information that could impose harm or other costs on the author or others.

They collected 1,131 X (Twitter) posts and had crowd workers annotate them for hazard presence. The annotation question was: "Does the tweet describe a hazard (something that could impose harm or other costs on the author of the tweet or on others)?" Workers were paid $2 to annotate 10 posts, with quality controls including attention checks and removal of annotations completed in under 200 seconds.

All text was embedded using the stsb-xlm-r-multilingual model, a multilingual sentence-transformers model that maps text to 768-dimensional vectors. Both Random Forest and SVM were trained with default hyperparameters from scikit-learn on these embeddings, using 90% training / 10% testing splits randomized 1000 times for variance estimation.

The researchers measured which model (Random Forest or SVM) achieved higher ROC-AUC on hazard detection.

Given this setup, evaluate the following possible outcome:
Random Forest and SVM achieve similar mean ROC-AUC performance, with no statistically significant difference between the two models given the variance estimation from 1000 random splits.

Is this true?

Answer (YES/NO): NO